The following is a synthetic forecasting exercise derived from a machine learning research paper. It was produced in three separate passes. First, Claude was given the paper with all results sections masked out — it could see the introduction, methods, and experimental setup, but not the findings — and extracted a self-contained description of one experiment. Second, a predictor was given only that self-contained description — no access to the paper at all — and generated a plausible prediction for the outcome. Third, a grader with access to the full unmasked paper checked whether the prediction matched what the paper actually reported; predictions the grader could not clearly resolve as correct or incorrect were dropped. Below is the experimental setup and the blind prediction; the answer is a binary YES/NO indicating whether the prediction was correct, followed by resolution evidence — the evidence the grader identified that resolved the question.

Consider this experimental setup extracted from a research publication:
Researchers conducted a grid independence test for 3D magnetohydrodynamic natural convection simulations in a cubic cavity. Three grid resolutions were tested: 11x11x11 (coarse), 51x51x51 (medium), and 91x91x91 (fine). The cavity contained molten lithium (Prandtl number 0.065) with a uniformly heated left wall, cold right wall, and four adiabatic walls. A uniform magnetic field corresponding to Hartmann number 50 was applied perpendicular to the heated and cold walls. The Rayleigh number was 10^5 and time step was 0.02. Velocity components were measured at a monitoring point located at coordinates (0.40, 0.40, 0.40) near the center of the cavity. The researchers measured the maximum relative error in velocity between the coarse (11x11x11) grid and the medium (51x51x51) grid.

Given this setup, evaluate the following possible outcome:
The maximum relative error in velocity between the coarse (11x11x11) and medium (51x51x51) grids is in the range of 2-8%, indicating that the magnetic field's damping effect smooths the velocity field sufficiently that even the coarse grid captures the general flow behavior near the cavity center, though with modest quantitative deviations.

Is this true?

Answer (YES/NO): NO